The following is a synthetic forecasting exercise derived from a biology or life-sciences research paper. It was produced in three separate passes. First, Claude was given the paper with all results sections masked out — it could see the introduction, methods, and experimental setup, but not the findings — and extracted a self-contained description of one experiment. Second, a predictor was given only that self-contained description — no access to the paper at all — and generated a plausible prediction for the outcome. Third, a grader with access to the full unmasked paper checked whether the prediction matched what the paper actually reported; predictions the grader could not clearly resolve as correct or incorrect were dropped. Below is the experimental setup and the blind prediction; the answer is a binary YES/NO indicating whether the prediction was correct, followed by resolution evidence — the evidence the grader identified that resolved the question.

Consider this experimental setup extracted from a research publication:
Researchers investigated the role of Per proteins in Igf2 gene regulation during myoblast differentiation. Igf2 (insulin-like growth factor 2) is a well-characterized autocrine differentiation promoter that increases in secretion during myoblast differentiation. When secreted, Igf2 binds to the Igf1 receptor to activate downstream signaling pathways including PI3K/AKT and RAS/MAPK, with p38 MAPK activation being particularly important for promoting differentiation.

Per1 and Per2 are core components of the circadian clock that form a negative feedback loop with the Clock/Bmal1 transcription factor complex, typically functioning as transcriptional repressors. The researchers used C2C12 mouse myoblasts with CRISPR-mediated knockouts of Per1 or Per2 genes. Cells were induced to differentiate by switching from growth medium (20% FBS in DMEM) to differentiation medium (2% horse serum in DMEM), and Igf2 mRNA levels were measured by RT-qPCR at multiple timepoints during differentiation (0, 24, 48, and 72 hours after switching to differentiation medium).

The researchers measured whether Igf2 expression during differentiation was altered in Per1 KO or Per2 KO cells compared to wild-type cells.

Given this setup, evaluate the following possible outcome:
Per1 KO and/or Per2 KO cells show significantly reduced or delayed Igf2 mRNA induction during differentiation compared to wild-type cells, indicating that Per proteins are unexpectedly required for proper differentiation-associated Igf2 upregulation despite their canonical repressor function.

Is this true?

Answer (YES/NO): YES